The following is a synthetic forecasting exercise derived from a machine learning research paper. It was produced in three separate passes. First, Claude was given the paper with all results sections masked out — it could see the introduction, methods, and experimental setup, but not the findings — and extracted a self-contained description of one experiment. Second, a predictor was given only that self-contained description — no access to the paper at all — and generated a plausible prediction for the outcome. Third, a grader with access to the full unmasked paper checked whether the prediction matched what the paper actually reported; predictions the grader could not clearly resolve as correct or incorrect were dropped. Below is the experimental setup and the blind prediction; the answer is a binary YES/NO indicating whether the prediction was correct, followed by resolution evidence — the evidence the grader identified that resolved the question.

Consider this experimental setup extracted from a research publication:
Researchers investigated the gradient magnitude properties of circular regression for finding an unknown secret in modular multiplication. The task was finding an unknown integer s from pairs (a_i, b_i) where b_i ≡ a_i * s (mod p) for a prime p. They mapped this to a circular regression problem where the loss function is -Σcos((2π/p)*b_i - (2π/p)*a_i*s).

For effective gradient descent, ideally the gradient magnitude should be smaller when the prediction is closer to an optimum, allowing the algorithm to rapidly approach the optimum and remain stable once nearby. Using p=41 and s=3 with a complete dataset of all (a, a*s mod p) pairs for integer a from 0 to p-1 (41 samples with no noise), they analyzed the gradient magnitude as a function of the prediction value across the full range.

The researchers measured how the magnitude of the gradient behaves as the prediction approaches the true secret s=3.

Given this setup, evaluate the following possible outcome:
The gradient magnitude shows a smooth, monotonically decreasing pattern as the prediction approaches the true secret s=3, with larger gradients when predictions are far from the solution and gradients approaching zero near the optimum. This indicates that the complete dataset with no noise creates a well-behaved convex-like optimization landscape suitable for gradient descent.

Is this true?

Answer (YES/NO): NO